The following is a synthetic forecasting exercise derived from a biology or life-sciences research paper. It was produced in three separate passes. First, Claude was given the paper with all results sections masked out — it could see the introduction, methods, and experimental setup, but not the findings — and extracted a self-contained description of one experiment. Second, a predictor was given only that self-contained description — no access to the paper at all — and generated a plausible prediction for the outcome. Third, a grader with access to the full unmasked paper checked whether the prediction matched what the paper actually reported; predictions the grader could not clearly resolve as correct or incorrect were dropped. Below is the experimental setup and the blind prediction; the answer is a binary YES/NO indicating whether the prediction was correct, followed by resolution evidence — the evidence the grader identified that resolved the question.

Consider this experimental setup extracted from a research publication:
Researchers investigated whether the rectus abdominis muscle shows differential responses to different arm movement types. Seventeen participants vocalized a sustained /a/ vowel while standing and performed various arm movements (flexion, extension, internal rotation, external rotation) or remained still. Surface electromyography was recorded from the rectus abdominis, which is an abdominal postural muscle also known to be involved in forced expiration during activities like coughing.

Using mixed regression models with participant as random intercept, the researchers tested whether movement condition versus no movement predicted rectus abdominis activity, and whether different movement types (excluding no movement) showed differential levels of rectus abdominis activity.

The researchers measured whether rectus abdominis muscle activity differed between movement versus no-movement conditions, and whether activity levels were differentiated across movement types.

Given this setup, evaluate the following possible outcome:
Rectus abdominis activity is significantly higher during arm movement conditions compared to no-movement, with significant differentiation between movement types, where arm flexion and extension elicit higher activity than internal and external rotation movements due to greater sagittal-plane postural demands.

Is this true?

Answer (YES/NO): NO